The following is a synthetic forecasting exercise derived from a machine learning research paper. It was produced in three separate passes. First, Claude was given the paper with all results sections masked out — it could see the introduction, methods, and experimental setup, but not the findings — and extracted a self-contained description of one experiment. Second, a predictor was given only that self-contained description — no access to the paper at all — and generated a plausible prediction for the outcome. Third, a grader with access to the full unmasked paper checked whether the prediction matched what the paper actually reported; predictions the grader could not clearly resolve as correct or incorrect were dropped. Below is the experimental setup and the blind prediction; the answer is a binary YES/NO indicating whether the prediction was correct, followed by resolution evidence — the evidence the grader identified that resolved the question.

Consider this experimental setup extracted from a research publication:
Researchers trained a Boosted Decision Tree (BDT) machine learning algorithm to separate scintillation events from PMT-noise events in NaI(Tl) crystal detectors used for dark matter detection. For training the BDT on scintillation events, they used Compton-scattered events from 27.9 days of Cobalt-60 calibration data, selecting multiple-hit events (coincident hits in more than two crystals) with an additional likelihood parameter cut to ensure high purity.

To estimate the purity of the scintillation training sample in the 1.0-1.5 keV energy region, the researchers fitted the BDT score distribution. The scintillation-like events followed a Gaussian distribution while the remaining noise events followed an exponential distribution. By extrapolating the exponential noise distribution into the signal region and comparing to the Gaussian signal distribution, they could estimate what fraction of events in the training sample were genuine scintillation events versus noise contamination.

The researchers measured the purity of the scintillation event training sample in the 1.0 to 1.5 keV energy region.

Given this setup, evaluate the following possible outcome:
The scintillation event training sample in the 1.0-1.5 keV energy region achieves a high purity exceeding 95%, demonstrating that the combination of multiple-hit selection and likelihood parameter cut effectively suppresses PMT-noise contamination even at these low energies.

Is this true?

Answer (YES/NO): YES